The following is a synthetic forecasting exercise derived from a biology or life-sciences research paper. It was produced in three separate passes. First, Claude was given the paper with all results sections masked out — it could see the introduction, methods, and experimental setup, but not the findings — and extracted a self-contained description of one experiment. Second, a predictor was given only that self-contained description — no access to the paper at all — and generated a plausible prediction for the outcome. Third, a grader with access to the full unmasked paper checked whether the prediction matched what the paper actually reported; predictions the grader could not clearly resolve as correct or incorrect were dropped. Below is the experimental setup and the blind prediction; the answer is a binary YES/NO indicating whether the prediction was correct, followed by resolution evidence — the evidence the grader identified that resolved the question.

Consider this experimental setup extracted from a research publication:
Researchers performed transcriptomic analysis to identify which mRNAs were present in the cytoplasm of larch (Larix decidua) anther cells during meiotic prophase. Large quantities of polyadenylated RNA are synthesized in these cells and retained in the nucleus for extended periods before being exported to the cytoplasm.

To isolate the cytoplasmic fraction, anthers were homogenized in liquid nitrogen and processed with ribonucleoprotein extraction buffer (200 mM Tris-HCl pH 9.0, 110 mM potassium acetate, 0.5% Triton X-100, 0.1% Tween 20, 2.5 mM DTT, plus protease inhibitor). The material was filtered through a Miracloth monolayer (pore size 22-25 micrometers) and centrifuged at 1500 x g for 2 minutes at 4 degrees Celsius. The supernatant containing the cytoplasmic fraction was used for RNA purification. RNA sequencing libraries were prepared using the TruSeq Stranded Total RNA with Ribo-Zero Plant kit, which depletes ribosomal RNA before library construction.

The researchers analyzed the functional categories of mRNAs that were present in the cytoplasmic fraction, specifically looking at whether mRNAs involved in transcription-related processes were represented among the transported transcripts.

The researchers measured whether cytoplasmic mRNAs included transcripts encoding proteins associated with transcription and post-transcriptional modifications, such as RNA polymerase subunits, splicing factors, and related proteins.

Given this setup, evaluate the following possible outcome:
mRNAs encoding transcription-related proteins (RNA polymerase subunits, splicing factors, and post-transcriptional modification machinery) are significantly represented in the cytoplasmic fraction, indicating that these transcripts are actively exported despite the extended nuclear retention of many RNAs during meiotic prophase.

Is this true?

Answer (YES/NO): YES